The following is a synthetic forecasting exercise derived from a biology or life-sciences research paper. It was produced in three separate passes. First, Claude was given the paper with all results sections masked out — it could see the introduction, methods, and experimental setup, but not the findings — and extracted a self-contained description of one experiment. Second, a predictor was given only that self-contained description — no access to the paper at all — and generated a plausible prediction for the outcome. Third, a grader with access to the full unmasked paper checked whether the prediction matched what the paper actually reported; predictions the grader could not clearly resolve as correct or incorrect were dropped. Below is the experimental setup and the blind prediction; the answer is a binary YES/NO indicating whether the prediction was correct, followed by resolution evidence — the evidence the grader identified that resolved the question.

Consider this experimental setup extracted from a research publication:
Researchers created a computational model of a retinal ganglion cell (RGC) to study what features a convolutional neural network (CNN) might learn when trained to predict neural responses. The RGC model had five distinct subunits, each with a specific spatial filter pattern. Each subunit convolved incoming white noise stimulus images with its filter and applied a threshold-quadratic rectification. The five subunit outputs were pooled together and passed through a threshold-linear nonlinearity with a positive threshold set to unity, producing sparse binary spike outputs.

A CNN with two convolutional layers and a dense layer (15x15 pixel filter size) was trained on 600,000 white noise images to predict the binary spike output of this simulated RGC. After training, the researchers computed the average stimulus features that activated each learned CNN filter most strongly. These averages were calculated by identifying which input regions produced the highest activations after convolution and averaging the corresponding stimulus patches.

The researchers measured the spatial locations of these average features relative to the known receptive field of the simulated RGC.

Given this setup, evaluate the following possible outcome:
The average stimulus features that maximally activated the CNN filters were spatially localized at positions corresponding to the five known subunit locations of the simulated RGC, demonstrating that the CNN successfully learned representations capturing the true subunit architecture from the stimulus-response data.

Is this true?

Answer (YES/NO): YES